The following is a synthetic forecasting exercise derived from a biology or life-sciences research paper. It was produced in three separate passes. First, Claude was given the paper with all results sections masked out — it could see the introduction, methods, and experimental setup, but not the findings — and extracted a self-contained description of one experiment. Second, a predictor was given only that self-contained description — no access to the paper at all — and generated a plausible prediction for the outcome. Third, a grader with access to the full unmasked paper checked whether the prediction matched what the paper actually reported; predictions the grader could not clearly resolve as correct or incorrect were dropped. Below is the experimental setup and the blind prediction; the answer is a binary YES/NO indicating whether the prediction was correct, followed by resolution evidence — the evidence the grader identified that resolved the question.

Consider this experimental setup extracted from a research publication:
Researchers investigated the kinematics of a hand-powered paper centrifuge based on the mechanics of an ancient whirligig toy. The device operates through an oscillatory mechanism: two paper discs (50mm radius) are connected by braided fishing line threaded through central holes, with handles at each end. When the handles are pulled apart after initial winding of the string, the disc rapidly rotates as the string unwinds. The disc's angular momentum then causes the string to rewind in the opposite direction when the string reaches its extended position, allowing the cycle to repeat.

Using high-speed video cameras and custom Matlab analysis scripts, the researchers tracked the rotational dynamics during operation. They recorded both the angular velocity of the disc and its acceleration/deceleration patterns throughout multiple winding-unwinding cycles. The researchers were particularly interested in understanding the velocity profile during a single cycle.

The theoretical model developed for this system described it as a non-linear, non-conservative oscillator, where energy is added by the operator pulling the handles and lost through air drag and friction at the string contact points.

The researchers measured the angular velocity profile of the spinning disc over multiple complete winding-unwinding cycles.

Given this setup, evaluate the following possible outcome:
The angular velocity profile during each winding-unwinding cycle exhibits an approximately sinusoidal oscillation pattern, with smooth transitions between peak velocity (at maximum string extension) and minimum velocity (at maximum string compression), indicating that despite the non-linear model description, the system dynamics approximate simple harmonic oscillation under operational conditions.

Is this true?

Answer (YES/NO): NO